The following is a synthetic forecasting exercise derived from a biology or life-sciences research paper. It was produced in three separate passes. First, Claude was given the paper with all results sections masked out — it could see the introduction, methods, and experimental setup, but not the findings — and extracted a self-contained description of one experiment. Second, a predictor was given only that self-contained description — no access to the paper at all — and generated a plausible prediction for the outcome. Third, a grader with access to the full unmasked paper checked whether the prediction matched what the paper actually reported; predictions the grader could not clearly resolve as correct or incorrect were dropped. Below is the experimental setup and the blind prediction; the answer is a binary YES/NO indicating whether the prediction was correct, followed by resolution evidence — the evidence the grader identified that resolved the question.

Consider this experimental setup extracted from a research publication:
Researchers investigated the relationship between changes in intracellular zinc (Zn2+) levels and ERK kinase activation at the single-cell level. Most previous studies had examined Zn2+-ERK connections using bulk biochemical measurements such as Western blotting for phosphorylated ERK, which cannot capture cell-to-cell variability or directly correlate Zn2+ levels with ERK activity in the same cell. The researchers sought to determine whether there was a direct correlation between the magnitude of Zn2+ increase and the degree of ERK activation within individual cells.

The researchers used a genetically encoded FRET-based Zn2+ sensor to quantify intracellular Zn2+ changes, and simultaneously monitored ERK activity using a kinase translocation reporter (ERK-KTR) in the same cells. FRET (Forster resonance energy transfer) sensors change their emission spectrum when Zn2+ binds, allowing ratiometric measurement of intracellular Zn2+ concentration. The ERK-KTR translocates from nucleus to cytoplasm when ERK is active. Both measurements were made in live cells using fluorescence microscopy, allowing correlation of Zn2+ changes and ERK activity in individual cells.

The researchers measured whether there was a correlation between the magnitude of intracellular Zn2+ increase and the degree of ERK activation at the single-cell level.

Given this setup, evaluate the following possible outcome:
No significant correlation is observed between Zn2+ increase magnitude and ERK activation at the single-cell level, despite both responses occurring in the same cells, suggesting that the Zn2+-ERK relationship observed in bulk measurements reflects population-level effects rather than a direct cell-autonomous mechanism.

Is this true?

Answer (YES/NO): NO